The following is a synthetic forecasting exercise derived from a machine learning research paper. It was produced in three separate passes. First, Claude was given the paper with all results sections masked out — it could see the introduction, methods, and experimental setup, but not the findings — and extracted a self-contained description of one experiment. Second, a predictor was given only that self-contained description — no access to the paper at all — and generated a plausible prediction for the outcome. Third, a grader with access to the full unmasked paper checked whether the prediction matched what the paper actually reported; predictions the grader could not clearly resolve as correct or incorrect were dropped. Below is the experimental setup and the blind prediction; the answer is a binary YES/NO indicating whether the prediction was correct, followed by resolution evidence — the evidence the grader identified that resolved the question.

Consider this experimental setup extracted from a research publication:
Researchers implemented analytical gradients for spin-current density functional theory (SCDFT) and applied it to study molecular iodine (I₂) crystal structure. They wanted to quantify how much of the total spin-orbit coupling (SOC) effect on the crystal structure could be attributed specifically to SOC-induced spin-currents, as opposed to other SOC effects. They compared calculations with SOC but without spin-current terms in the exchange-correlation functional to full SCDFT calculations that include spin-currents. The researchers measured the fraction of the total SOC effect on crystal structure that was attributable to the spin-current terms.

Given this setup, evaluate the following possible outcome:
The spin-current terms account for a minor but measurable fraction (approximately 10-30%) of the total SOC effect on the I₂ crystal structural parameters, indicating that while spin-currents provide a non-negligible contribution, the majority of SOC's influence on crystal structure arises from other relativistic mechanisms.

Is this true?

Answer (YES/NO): NO